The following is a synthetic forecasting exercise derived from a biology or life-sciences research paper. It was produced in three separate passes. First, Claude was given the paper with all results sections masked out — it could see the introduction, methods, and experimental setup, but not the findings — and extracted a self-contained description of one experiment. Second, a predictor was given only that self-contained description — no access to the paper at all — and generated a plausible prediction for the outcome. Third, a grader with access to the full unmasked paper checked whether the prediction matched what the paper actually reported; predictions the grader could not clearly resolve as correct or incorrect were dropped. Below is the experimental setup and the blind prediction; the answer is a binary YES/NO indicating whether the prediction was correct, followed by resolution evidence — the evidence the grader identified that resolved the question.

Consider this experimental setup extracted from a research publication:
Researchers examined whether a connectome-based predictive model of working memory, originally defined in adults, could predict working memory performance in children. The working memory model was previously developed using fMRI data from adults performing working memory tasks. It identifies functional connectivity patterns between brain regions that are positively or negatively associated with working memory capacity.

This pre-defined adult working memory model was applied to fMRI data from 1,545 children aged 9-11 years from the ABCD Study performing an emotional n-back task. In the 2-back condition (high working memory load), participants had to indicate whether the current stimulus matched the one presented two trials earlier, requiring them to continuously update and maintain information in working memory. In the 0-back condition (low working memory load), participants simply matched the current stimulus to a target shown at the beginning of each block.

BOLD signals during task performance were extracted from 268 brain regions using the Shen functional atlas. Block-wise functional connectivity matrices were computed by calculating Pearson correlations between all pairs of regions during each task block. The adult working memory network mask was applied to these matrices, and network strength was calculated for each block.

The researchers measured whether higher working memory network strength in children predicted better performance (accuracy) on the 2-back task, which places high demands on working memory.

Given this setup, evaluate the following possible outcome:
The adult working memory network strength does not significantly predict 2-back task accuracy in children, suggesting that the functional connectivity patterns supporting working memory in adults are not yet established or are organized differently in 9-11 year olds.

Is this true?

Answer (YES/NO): NO